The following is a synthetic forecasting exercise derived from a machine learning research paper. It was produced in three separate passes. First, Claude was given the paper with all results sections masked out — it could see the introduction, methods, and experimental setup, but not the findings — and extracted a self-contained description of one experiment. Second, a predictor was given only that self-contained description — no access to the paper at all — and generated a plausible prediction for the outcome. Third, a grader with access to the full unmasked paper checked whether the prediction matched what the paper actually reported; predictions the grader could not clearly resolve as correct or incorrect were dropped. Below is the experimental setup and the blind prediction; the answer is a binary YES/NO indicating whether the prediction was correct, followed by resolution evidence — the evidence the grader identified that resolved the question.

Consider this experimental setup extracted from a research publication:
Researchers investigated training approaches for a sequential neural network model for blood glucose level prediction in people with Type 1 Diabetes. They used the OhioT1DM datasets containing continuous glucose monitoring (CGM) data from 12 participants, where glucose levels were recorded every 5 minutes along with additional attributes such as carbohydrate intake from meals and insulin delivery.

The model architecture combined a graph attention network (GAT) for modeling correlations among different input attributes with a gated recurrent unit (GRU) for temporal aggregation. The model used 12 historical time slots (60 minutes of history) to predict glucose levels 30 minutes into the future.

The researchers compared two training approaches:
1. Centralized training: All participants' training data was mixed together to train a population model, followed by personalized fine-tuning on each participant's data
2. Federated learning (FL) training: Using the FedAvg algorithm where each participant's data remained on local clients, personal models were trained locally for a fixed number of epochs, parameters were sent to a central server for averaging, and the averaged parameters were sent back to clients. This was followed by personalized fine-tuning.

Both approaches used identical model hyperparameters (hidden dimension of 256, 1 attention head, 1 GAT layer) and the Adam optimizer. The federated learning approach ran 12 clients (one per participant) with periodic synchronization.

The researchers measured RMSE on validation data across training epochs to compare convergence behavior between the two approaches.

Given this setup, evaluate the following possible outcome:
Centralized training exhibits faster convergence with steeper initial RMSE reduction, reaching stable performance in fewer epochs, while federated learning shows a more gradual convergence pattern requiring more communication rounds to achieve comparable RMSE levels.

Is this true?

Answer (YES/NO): NO